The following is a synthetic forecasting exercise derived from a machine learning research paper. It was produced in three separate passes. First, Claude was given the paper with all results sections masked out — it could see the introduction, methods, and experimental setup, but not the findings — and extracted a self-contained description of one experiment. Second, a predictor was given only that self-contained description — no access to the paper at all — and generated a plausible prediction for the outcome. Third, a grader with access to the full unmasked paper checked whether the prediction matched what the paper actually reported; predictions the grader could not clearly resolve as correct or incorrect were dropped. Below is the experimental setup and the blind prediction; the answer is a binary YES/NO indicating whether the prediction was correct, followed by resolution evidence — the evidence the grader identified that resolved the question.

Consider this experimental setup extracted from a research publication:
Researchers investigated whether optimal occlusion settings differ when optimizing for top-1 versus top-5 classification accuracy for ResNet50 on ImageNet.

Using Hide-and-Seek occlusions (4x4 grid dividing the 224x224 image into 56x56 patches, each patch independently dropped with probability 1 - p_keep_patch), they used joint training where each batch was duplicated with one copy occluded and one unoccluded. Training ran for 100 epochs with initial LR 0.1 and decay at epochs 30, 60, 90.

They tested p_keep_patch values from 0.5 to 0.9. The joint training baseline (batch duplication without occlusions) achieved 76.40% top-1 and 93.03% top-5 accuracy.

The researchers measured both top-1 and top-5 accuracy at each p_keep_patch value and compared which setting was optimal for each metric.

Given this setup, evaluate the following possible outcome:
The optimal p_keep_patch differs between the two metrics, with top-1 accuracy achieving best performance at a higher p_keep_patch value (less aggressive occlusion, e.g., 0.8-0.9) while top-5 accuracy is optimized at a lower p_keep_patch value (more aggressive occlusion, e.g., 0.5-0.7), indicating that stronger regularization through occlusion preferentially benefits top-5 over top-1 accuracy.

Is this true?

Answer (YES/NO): NO